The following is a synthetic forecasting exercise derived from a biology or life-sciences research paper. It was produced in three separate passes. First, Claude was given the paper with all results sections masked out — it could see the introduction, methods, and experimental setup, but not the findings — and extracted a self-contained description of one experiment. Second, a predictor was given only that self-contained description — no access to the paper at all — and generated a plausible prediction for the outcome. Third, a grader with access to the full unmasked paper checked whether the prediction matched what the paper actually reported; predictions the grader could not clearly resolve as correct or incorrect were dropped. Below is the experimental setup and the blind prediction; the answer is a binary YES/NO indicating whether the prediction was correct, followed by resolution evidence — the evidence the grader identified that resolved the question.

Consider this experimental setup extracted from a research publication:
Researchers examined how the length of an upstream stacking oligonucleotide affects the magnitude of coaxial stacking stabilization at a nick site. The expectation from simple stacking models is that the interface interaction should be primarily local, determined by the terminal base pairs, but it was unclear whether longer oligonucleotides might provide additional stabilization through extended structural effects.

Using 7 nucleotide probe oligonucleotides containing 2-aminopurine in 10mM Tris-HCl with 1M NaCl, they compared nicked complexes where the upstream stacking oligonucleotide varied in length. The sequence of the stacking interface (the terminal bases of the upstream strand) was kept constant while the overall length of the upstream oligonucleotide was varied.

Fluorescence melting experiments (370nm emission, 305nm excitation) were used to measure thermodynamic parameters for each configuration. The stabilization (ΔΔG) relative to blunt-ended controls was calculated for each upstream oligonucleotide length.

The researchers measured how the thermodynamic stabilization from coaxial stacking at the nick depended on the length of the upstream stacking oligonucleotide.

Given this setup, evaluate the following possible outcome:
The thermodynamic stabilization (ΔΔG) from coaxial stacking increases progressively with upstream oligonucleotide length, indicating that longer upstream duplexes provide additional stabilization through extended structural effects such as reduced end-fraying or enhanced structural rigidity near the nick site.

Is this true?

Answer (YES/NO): NO